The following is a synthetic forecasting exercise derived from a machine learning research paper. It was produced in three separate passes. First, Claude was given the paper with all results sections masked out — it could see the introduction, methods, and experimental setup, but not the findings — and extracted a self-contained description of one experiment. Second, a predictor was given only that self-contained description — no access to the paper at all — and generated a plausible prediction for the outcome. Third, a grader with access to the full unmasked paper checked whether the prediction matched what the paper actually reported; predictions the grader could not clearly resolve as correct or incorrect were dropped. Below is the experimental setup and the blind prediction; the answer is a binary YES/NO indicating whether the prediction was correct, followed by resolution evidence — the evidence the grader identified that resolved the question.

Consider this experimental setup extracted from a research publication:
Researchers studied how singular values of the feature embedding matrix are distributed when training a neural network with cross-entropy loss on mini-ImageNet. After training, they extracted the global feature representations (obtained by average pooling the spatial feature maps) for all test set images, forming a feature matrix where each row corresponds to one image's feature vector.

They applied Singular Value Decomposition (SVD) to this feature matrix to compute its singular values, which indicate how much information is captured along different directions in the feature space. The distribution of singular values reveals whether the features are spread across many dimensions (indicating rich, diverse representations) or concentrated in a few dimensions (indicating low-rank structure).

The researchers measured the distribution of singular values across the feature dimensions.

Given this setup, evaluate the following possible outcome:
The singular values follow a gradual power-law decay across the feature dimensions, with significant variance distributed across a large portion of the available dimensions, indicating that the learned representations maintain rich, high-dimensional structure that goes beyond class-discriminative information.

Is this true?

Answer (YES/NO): NO